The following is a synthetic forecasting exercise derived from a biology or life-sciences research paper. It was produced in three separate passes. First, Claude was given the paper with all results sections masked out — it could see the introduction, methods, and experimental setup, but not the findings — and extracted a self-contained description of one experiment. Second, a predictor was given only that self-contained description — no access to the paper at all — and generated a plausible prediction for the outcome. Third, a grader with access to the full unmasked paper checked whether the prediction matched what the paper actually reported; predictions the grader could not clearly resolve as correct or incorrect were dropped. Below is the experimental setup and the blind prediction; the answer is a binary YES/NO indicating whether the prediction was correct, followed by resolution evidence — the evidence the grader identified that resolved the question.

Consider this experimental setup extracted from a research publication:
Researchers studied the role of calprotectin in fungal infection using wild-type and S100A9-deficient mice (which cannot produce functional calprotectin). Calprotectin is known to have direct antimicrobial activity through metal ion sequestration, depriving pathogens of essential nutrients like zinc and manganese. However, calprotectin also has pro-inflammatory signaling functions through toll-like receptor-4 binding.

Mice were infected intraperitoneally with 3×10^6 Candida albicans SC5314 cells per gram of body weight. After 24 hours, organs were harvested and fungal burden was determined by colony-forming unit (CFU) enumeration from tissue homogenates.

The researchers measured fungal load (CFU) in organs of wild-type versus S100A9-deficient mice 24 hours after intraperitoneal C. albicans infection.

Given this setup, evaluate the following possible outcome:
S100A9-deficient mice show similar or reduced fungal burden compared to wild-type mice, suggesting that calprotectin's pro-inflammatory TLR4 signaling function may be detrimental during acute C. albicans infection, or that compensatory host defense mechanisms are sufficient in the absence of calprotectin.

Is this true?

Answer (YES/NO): NO